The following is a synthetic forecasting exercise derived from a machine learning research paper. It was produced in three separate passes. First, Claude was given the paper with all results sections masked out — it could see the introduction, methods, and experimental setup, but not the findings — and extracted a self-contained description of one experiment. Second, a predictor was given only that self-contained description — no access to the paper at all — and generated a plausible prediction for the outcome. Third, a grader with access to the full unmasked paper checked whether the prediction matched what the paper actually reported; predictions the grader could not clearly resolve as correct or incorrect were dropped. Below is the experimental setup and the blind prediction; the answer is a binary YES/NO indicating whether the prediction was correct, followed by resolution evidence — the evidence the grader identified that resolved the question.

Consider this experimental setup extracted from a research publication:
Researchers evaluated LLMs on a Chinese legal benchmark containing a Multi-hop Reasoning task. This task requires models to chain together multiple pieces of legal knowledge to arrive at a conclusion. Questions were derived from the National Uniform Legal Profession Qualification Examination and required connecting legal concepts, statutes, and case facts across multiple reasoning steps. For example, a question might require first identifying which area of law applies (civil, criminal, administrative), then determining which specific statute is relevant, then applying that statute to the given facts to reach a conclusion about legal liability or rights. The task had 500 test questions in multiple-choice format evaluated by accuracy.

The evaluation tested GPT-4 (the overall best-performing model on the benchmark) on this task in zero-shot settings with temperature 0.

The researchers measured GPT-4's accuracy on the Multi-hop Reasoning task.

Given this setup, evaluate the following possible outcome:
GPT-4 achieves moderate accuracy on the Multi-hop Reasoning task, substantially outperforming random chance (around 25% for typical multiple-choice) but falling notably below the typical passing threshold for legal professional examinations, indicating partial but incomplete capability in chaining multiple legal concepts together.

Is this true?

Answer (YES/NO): NO